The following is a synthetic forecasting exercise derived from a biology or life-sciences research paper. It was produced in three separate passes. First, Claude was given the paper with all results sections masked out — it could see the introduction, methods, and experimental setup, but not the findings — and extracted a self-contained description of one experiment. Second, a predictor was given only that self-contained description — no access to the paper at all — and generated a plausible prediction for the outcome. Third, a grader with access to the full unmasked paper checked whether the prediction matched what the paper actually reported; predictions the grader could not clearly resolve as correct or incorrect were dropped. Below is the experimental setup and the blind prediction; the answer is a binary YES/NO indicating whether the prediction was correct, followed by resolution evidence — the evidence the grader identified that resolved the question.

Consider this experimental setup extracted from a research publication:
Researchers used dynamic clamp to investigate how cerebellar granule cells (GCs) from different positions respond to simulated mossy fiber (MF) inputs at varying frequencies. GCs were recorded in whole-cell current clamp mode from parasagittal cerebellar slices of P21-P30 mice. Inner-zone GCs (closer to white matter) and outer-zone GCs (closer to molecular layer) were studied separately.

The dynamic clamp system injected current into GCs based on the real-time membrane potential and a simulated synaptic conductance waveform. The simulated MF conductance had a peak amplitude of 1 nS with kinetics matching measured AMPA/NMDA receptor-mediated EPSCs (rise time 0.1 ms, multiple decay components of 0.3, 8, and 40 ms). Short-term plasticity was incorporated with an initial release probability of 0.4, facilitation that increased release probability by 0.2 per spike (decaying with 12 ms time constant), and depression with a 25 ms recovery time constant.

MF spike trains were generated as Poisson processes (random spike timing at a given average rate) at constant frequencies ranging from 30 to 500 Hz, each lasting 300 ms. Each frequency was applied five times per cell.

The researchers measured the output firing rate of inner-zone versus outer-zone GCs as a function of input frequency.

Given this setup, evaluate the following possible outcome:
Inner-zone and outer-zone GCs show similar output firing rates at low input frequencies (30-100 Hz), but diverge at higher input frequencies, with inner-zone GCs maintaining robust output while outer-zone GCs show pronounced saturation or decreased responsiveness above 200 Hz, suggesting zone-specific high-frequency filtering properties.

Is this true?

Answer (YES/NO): NO